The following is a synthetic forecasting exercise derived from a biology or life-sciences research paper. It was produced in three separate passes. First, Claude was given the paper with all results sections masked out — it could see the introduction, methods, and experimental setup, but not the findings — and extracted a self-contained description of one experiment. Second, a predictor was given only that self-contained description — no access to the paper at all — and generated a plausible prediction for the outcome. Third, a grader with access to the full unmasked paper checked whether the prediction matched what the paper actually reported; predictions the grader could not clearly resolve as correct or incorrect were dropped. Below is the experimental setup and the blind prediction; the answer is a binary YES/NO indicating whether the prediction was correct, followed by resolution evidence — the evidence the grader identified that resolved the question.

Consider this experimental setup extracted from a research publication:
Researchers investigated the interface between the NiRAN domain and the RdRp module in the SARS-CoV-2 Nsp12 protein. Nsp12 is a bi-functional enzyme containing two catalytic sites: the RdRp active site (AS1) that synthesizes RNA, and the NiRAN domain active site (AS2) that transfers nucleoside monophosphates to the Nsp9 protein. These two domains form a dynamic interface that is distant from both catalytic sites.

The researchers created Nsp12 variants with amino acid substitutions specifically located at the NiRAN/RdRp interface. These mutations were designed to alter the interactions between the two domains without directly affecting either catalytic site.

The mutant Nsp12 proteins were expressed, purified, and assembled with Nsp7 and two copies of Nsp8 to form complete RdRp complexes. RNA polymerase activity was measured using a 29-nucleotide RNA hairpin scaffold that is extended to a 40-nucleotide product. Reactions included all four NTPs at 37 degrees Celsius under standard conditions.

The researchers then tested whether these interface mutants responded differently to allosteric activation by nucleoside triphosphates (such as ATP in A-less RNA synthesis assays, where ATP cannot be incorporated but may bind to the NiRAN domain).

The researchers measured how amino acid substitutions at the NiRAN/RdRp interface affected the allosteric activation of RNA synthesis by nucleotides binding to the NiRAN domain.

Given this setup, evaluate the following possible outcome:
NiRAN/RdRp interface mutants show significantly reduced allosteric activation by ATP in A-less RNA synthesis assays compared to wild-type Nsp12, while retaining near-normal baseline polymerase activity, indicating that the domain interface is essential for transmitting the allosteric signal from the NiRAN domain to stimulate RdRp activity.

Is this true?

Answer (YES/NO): NO